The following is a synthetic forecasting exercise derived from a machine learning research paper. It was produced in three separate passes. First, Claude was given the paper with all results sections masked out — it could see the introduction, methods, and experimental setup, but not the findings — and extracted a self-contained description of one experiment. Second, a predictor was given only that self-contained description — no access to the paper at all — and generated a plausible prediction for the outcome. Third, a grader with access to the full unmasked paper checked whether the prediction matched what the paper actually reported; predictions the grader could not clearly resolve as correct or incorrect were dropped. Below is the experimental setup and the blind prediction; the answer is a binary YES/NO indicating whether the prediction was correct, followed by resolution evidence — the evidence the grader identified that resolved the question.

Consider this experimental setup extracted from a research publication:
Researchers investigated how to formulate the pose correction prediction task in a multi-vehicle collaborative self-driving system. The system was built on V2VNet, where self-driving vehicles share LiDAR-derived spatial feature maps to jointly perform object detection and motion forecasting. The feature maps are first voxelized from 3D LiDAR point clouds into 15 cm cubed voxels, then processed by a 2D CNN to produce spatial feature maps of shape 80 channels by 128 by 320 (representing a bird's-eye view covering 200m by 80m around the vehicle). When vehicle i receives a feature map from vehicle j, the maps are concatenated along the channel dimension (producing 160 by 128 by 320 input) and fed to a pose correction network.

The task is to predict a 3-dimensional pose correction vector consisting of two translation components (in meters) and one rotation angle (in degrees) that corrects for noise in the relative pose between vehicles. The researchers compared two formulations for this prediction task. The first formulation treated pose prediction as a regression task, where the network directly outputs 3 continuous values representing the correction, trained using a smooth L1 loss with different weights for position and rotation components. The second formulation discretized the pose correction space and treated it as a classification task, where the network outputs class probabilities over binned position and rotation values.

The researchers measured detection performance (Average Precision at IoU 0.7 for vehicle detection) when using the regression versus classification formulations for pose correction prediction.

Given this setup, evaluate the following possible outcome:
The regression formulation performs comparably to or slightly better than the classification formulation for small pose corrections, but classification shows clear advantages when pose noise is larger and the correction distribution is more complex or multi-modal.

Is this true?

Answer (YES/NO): NO